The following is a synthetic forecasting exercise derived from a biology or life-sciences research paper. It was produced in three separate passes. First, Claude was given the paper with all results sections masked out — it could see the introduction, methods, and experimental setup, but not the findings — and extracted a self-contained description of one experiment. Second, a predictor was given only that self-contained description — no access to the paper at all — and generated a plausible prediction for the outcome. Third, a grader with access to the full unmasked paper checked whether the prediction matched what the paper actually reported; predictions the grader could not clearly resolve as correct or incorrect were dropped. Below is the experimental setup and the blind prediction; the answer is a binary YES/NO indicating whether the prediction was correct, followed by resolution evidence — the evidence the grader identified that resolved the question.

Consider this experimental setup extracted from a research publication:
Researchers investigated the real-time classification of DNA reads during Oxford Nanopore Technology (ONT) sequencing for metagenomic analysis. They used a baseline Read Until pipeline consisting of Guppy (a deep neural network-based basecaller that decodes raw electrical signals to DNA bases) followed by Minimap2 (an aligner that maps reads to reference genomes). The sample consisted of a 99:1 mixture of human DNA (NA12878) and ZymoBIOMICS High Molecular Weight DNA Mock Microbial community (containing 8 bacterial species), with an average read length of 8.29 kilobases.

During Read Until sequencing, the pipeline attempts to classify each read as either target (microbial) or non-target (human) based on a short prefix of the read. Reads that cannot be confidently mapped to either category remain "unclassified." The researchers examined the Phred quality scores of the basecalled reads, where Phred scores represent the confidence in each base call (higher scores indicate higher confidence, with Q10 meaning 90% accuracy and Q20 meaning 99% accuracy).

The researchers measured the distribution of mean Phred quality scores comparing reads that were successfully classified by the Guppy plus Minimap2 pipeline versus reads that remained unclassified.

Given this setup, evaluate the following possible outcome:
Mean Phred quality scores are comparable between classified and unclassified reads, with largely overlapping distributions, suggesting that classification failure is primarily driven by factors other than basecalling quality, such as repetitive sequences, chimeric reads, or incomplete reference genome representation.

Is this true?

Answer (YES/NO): NO